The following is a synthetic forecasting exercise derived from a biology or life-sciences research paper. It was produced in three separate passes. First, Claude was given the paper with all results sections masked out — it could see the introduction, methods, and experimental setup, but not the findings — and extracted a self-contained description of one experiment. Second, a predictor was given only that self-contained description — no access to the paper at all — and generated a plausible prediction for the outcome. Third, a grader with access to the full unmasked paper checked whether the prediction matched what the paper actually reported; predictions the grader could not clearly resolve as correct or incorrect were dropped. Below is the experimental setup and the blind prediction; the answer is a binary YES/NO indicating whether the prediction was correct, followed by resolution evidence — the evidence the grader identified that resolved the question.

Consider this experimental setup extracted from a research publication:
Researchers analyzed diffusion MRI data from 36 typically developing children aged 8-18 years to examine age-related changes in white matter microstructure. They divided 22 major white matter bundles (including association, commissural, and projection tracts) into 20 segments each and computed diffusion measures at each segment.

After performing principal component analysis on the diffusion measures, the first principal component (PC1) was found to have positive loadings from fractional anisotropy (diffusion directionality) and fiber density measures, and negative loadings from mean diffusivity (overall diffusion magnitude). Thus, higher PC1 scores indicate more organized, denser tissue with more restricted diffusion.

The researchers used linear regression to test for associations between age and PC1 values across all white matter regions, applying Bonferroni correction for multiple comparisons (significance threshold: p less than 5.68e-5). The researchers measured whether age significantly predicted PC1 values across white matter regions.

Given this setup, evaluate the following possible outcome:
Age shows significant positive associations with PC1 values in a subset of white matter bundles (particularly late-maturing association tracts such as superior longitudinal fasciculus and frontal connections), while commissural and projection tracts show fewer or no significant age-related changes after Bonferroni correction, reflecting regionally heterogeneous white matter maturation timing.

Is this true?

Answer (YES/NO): NO